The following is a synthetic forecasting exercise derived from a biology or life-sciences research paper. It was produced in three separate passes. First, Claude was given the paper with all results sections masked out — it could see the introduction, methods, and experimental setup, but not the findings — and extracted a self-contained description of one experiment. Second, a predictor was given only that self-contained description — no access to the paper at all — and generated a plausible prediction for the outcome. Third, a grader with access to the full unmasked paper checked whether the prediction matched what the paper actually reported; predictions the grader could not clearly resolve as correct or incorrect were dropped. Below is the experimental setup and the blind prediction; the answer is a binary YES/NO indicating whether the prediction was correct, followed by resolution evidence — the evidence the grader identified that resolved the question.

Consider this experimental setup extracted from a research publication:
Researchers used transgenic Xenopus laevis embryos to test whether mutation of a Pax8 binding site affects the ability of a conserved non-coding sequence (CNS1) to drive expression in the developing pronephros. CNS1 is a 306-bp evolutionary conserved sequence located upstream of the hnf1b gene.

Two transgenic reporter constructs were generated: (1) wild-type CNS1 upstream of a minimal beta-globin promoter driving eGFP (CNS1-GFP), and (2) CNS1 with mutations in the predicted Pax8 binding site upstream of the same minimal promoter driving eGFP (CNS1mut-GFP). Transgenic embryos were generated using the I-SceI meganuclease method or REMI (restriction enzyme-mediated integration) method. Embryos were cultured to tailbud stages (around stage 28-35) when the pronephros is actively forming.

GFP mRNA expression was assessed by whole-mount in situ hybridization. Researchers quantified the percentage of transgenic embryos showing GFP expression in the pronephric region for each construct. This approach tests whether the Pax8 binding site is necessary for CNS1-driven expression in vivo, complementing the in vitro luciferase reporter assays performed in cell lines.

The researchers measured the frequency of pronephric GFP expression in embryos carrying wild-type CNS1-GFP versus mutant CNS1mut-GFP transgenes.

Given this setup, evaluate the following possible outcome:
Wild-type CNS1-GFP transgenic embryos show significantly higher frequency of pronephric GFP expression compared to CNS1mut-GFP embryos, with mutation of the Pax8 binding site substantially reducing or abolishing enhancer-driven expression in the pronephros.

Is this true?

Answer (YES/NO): YES